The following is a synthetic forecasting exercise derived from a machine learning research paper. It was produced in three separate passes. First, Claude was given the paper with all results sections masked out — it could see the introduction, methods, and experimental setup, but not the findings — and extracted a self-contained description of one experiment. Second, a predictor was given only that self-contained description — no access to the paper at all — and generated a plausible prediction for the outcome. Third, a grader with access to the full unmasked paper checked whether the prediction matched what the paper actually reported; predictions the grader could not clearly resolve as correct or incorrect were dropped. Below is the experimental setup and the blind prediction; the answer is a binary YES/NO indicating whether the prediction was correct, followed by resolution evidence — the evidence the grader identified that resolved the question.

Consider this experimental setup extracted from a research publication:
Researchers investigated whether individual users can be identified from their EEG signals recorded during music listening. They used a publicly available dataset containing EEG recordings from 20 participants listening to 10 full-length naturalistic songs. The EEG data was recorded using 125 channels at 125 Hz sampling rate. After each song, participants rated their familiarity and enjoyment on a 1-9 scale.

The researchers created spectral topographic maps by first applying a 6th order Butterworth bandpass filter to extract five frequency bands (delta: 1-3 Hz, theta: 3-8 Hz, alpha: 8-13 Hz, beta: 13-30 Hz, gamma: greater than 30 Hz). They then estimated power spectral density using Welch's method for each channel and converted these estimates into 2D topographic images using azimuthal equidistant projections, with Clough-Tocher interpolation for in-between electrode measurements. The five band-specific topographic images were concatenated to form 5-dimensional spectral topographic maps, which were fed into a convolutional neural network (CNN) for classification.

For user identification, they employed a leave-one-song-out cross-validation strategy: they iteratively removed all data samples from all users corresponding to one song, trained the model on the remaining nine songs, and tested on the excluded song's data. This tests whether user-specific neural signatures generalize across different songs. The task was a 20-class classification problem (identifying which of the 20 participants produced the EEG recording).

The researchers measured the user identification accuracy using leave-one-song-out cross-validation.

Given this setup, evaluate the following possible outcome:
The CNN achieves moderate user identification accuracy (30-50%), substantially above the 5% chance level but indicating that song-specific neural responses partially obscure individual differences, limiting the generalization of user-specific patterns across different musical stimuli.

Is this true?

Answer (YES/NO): NO